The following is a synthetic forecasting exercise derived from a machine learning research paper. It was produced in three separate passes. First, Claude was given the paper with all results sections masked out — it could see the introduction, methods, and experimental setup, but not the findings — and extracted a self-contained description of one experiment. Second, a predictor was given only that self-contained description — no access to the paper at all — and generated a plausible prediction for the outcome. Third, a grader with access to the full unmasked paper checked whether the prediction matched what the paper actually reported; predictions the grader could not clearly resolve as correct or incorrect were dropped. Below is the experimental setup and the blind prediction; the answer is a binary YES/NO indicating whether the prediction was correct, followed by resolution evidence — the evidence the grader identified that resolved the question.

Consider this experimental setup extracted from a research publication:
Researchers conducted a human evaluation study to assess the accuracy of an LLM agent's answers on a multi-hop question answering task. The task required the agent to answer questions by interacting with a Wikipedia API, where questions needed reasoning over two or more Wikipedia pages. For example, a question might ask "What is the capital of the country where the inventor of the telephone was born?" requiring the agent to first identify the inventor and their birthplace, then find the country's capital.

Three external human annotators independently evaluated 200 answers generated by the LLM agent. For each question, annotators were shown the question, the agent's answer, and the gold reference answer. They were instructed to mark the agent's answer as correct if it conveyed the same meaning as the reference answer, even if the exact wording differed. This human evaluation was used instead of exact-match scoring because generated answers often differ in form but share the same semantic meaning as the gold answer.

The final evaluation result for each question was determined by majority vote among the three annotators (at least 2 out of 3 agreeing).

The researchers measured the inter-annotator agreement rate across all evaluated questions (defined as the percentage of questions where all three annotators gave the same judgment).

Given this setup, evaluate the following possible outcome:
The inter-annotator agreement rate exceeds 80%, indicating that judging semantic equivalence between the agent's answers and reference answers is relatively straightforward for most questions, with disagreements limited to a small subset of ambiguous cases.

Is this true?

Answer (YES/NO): YES